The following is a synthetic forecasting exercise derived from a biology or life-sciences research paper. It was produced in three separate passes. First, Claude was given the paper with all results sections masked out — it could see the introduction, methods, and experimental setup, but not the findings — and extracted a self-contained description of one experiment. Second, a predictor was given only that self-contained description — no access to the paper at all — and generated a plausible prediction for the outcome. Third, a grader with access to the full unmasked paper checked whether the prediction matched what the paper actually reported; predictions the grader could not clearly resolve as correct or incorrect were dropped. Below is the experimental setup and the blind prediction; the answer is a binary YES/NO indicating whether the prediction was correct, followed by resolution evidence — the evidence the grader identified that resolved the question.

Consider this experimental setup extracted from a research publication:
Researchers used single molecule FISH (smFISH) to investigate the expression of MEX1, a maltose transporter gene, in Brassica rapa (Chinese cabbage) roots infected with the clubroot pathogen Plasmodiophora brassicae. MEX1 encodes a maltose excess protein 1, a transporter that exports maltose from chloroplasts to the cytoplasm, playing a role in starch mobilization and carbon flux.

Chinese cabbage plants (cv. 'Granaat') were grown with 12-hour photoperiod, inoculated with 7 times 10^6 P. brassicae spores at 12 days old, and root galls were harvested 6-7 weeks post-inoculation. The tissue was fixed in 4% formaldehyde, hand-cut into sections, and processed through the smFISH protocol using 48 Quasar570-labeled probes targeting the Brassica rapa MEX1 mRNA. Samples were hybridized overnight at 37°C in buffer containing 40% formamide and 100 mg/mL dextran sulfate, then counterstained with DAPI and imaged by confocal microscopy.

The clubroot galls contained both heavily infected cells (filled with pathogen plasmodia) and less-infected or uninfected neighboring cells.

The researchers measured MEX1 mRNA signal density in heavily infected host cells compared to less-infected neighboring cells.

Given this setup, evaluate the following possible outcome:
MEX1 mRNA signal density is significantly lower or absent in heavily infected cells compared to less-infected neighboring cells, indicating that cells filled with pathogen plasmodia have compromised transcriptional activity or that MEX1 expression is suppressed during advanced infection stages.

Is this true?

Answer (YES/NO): NO